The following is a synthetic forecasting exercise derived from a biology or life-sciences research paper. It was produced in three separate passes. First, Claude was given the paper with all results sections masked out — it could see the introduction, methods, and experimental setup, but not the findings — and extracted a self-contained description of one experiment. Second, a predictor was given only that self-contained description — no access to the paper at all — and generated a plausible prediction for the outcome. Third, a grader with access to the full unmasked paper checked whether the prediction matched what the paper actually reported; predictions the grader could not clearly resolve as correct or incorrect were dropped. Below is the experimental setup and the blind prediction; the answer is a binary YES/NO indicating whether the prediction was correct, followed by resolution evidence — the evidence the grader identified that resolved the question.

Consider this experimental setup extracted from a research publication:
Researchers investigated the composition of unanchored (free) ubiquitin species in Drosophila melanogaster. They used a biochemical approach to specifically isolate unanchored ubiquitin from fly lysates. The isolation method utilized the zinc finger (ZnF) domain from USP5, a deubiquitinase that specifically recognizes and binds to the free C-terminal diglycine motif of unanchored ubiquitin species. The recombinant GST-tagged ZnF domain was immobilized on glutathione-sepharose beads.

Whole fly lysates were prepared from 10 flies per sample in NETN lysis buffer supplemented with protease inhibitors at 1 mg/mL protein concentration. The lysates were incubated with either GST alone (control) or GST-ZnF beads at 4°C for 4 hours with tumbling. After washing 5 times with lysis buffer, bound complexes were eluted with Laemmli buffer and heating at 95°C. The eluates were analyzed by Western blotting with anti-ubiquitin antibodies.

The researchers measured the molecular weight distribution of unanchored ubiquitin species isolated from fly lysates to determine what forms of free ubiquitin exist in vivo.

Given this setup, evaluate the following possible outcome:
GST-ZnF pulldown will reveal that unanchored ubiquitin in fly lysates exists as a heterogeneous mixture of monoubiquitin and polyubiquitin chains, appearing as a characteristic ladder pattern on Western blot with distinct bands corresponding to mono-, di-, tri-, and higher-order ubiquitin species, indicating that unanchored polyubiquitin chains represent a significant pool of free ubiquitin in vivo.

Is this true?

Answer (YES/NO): NO